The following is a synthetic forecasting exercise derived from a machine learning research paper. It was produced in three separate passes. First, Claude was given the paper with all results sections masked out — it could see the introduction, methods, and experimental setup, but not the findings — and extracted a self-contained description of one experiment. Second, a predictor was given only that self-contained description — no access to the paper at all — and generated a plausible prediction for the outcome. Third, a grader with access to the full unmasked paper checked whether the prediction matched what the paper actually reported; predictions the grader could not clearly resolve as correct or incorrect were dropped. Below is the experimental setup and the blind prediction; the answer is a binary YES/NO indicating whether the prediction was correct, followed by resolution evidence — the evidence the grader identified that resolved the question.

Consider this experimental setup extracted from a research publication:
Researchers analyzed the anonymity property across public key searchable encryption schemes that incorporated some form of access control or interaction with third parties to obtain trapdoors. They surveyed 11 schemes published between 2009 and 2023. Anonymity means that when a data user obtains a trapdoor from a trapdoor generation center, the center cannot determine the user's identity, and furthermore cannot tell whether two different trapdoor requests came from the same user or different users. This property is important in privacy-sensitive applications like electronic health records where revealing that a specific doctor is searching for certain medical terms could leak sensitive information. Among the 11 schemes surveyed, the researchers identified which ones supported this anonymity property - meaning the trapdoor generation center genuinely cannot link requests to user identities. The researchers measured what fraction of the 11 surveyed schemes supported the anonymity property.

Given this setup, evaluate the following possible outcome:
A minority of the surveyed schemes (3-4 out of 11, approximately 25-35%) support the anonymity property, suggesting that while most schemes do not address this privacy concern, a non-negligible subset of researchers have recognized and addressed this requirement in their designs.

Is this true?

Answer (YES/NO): NO